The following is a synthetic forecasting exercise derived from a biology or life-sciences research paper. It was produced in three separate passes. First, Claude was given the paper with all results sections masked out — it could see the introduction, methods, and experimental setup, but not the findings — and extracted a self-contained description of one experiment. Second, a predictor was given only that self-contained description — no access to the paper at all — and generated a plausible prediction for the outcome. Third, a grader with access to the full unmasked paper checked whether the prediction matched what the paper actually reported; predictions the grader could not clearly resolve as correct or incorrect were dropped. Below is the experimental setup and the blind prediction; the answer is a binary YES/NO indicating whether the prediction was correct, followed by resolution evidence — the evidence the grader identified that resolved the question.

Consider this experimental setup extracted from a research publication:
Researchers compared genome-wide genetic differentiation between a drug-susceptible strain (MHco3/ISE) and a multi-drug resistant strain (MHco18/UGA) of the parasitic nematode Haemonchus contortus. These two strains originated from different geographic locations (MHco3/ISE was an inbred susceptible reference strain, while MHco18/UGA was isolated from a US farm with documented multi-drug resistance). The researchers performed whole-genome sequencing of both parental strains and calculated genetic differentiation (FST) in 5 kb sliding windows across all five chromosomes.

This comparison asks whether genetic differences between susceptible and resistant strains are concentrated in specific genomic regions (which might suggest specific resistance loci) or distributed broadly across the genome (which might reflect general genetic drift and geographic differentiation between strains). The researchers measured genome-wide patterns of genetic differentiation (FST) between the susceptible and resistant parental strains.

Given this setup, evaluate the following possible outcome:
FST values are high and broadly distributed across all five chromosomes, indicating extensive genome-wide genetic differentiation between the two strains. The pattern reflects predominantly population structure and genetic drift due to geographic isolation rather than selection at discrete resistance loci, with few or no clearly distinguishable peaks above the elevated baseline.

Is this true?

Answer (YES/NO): YES